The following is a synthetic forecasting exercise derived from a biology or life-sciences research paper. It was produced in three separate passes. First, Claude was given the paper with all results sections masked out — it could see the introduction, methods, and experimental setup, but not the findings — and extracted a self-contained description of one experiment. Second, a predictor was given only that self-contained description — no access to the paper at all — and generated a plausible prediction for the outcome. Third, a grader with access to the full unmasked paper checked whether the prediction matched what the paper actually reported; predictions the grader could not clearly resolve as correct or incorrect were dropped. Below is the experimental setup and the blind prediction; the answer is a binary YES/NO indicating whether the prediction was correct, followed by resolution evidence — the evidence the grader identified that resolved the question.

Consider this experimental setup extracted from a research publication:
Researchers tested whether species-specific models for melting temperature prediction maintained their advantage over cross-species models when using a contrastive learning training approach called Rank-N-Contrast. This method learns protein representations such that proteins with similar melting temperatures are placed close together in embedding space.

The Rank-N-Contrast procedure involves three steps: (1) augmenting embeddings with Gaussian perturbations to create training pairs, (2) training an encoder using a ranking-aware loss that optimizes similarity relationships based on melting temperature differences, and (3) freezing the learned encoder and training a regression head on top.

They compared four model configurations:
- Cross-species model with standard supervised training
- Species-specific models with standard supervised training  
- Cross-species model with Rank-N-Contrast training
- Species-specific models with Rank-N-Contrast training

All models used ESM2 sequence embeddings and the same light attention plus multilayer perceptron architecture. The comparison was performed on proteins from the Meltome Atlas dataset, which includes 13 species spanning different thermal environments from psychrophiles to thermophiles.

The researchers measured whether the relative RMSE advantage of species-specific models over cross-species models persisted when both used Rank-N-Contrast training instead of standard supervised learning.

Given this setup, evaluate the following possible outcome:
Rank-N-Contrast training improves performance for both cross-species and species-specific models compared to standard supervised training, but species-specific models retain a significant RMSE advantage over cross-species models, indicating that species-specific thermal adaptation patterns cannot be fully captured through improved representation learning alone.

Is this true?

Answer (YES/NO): NO